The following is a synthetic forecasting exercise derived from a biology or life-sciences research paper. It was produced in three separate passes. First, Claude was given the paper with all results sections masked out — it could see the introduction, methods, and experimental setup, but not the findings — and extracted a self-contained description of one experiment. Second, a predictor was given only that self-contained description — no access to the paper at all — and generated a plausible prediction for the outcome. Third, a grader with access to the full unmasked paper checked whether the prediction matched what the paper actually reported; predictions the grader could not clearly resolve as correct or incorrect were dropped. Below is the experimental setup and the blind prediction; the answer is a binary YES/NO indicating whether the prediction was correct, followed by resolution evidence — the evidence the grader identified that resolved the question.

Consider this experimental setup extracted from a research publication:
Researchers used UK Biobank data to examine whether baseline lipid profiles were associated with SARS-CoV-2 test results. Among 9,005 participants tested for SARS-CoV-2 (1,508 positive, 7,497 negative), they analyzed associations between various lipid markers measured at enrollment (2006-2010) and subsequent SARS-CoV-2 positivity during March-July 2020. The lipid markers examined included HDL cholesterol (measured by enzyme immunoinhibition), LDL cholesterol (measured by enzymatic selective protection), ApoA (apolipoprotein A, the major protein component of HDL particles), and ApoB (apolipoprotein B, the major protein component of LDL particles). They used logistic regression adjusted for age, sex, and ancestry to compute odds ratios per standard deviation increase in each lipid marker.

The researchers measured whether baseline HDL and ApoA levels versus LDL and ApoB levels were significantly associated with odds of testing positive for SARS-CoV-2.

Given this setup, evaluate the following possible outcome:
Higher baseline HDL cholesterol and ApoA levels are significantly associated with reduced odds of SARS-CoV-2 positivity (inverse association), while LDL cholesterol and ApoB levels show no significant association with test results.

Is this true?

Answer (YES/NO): YES